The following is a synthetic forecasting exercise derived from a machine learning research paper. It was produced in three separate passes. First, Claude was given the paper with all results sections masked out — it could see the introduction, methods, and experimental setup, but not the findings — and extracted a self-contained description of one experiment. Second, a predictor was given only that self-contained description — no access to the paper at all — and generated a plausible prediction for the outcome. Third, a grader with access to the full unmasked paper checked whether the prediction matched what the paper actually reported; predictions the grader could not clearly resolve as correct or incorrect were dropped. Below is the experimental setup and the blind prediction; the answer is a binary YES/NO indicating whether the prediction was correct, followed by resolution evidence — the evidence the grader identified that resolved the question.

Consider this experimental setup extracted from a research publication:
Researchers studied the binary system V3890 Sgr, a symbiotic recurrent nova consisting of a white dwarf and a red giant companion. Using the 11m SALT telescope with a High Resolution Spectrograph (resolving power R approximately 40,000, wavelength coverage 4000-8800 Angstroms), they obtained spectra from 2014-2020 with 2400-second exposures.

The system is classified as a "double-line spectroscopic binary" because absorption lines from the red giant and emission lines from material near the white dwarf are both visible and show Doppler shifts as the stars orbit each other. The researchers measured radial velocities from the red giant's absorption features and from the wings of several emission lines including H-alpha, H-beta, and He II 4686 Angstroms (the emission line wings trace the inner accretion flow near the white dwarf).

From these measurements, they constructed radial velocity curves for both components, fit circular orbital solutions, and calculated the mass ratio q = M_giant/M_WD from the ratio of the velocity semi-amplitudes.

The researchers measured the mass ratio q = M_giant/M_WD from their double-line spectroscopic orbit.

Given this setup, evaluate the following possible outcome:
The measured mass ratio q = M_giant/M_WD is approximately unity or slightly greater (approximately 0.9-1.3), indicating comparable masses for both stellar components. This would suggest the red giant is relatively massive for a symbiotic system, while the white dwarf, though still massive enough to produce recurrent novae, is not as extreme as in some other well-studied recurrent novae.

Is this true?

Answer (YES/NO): NO